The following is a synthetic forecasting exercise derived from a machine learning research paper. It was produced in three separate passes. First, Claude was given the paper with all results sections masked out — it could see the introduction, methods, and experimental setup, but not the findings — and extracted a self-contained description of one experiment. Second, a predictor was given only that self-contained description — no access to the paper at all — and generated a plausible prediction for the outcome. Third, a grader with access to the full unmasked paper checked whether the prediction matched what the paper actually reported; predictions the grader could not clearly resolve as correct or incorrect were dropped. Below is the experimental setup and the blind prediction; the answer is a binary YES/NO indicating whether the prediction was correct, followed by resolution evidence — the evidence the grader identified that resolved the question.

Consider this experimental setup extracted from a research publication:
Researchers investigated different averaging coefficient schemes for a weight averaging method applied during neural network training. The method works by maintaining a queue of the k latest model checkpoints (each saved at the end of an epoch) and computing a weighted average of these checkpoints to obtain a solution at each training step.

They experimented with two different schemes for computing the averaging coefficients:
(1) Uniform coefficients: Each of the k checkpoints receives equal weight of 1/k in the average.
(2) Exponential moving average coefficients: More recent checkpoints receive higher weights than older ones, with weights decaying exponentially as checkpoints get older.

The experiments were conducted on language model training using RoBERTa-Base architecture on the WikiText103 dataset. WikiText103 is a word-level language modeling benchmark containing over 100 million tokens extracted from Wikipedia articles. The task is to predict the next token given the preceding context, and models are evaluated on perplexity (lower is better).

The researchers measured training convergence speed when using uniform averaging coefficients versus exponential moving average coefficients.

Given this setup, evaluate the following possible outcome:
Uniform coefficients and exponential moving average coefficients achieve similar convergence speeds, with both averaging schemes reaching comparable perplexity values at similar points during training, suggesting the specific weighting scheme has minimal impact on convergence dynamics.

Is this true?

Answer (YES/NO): NO